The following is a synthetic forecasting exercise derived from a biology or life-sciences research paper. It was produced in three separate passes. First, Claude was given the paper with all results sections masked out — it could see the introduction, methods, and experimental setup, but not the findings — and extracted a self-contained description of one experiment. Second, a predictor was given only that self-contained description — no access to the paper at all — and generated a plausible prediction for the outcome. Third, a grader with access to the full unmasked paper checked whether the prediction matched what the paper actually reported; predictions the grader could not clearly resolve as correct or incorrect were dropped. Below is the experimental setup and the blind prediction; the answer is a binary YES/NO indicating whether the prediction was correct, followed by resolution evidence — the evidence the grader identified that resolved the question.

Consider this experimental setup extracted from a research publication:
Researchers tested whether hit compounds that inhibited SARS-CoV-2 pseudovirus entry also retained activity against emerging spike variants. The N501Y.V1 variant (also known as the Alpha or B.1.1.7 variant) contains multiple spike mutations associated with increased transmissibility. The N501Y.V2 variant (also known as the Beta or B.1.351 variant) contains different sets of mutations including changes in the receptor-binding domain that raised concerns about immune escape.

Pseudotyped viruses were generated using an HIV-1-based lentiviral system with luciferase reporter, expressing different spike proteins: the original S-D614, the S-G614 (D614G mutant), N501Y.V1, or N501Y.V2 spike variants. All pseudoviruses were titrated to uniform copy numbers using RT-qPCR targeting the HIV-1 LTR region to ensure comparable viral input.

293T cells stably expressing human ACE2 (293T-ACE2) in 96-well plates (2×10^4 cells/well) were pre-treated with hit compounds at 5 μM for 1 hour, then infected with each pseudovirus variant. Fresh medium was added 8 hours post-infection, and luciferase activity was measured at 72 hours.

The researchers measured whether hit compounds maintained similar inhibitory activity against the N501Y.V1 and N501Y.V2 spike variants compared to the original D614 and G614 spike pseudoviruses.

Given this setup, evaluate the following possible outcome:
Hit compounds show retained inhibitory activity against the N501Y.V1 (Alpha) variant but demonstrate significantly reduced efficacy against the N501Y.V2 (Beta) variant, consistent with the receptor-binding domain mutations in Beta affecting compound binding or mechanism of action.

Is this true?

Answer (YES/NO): NO